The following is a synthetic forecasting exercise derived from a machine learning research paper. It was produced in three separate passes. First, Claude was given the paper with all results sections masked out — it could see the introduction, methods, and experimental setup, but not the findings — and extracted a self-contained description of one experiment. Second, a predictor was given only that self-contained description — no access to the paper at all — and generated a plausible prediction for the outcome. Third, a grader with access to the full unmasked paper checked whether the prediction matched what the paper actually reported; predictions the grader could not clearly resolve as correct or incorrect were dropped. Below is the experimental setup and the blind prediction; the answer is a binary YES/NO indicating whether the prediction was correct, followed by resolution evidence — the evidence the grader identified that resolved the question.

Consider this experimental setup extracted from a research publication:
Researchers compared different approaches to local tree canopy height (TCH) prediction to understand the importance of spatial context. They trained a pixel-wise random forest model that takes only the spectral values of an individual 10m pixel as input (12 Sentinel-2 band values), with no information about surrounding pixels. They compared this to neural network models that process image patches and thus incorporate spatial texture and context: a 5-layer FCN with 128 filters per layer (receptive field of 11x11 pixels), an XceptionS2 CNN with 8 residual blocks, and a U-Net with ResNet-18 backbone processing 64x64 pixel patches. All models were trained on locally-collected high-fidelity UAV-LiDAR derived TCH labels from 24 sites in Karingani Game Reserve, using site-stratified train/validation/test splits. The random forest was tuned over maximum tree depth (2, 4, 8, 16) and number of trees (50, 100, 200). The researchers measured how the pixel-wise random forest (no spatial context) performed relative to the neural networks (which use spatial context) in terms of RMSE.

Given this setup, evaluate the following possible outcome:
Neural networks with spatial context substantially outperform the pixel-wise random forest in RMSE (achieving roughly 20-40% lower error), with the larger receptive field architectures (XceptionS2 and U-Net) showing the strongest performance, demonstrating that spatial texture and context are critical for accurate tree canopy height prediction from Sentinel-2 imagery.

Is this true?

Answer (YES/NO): NO